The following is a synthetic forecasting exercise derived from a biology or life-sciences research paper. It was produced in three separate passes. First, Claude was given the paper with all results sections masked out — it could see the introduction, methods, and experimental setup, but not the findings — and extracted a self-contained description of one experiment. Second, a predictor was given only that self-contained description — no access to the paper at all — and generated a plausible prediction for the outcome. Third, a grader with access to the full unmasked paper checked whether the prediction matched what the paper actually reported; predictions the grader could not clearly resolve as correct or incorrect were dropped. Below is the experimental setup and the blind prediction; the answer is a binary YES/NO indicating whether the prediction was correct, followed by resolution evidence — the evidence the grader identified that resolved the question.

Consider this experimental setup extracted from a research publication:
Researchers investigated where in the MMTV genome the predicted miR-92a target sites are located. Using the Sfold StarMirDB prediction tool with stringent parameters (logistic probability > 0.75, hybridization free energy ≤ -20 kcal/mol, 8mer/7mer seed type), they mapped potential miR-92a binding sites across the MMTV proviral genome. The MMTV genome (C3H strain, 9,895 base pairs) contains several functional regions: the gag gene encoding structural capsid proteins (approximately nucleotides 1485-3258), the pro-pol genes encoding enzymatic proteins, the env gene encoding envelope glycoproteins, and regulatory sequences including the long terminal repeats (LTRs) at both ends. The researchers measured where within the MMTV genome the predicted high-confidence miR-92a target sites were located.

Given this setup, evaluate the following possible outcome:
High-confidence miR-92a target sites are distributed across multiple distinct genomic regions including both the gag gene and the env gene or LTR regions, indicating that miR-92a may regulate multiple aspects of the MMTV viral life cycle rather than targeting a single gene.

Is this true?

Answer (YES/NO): NO